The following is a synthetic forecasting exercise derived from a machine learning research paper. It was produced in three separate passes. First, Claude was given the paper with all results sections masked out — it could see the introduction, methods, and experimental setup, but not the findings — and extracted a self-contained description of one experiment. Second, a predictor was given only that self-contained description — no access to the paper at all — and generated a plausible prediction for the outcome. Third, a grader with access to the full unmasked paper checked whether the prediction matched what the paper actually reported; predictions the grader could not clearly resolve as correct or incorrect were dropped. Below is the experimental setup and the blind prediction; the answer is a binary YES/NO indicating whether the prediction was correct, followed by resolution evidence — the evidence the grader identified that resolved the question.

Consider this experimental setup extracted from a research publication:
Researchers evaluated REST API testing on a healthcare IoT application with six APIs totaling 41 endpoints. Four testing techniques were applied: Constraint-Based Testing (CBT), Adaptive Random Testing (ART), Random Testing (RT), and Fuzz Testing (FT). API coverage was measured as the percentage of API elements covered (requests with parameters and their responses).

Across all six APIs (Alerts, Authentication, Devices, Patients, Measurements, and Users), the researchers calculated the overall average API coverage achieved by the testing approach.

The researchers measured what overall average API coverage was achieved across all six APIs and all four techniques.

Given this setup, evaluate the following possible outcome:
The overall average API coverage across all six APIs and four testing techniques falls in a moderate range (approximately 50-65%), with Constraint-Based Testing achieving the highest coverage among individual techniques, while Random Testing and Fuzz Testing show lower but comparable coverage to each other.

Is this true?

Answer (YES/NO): NO